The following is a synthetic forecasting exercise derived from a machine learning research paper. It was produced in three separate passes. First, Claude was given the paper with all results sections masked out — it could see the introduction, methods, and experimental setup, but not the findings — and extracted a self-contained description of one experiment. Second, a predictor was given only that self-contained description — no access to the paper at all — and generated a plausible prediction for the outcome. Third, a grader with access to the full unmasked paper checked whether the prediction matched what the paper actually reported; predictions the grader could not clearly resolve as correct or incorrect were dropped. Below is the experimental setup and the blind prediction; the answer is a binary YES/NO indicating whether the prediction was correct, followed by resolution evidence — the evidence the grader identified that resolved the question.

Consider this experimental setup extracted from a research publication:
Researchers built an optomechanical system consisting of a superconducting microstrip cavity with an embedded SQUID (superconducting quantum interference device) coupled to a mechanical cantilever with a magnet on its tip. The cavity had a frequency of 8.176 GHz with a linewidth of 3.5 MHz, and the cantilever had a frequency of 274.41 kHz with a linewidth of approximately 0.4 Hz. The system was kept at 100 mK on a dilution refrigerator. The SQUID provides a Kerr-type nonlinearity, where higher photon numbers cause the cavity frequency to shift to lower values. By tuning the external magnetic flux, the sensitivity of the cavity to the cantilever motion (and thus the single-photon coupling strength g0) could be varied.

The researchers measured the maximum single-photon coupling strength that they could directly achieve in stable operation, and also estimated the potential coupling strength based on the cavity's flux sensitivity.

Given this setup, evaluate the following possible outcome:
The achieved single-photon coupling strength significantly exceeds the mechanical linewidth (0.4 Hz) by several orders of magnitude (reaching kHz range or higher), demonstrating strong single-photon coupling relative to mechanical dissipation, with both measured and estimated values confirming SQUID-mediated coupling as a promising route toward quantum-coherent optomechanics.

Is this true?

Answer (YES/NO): YES